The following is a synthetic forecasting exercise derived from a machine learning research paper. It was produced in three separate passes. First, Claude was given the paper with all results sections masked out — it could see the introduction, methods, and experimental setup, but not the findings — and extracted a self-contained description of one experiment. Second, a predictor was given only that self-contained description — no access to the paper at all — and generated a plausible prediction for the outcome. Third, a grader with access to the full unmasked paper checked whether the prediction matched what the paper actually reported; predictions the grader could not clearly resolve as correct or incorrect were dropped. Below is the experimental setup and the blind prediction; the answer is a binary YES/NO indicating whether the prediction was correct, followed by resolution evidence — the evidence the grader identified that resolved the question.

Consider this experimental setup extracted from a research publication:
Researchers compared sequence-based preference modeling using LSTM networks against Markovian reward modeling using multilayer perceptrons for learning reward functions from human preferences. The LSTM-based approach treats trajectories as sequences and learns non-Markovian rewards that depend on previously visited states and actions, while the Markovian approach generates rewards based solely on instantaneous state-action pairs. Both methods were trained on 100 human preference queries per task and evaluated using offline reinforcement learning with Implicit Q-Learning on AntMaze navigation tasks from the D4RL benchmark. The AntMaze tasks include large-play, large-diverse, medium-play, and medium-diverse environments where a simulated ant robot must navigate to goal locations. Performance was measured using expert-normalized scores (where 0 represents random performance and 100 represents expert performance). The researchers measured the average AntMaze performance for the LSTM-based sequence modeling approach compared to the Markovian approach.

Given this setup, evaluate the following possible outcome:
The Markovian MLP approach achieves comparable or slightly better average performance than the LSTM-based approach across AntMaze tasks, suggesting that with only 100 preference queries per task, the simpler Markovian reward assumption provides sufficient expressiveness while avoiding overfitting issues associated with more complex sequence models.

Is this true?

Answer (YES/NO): NO